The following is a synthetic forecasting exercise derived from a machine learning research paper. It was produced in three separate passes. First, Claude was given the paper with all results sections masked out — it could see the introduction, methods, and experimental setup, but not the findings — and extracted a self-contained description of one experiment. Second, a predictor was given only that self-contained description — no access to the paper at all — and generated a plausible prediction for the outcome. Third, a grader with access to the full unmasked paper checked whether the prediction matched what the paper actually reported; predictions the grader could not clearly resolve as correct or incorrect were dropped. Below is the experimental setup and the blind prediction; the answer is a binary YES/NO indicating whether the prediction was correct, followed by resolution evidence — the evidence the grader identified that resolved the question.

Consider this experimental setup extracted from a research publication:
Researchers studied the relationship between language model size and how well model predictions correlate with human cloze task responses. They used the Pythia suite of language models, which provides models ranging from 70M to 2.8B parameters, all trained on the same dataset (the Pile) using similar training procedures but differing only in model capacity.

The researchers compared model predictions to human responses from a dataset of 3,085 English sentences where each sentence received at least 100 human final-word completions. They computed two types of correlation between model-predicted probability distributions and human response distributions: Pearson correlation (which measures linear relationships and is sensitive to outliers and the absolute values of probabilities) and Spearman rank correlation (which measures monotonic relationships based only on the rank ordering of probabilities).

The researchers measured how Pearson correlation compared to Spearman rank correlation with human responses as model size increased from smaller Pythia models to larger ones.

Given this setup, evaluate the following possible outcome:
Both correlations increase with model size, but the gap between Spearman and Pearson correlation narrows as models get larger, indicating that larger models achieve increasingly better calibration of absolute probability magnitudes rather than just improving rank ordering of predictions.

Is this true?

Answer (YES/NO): NO